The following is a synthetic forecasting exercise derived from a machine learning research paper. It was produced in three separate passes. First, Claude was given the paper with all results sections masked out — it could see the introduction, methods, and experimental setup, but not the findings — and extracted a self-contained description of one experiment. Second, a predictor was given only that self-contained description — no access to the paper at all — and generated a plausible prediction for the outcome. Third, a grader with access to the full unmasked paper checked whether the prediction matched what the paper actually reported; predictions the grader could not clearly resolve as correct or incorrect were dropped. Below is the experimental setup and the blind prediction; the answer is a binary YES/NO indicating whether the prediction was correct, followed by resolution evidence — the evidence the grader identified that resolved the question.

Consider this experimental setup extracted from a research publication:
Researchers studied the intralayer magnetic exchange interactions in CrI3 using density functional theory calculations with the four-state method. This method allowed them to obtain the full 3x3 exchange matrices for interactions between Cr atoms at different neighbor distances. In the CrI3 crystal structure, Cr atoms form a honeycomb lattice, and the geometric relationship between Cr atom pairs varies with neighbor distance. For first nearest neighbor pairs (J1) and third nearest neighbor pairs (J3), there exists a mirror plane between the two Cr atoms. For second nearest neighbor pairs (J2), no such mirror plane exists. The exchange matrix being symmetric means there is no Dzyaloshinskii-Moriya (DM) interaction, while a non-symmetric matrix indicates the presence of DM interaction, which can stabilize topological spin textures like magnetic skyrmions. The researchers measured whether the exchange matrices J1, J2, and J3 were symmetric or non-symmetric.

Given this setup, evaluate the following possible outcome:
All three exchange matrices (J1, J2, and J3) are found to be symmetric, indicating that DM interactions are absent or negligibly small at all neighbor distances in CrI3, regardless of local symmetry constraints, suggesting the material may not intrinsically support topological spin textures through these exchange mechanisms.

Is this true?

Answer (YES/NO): NO